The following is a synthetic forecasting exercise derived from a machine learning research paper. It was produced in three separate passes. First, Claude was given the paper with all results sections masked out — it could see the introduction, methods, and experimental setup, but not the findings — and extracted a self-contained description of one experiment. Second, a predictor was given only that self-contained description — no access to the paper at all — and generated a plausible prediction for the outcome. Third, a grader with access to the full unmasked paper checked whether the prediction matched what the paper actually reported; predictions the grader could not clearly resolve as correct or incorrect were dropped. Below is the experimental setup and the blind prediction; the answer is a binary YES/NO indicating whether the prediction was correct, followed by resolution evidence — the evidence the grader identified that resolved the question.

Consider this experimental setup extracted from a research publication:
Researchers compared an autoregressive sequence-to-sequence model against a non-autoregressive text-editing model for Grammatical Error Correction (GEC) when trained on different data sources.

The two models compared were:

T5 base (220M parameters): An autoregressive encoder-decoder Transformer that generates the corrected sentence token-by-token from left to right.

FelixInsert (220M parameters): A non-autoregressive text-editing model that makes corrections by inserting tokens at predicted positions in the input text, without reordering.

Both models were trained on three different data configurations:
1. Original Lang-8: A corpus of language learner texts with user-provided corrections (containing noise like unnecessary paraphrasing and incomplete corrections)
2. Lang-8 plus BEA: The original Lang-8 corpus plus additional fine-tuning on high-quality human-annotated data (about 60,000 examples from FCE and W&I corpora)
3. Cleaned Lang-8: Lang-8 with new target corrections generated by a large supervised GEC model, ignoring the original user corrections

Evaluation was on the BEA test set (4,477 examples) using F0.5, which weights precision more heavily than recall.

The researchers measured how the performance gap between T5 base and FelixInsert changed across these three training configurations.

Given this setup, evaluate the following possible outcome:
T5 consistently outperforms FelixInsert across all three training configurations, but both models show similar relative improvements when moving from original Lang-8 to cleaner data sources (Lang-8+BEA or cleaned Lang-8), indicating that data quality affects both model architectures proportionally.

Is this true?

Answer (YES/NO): NO